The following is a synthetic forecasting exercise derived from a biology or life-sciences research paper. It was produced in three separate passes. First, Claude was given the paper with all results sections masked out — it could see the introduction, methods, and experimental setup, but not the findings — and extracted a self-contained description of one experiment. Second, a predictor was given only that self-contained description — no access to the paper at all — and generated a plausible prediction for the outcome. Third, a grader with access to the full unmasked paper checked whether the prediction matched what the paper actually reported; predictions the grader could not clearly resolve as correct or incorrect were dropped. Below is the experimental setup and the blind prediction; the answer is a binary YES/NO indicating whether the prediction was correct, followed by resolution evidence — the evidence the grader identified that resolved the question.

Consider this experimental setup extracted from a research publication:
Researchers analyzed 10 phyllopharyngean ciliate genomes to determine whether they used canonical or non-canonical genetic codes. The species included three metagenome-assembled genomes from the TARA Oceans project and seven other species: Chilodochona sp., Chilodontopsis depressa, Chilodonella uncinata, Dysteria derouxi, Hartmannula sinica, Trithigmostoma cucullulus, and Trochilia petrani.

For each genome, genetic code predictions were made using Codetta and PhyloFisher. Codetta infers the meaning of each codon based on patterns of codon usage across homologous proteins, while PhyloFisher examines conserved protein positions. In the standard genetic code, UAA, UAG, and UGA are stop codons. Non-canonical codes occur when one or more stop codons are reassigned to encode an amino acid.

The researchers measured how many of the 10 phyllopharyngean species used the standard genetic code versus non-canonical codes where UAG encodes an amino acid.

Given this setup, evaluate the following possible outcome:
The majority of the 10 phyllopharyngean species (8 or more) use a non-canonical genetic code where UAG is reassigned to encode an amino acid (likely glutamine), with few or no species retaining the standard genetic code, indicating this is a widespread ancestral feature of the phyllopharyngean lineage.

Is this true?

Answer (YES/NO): NO